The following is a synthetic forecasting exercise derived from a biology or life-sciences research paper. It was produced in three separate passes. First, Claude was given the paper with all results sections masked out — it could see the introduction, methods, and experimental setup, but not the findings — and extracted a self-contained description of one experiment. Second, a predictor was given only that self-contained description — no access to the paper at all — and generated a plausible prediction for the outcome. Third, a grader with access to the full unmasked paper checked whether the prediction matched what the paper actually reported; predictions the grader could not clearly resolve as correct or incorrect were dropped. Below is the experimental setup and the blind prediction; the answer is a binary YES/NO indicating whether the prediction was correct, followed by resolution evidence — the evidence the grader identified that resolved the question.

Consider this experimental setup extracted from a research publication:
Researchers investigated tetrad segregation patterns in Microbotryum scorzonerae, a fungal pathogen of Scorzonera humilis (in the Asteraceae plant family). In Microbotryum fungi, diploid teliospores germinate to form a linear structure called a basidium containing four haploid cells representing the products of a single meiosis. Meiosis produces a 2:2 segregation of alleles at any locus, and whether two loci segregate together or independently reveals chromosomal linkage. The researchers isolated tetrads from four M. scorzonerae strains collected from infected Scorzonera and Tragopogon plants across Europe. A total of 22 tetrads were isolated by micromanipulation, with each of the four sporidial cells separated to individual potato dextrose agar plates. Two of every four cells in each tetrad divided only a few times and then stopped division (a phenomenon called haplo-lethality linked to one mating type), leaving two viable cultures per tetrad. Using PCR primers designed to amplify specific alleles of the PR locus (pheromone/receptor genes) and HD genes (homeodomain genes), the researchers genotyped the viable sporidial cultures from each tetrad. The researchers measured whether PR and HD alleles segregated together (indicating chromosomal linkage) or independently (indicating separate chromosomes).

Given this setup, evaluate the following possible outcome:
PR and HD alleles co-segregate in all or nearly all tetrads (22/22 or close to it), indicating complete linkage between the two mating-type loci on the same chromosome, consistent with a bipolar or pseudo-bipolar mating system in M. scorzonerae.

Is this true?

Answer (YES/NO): NO